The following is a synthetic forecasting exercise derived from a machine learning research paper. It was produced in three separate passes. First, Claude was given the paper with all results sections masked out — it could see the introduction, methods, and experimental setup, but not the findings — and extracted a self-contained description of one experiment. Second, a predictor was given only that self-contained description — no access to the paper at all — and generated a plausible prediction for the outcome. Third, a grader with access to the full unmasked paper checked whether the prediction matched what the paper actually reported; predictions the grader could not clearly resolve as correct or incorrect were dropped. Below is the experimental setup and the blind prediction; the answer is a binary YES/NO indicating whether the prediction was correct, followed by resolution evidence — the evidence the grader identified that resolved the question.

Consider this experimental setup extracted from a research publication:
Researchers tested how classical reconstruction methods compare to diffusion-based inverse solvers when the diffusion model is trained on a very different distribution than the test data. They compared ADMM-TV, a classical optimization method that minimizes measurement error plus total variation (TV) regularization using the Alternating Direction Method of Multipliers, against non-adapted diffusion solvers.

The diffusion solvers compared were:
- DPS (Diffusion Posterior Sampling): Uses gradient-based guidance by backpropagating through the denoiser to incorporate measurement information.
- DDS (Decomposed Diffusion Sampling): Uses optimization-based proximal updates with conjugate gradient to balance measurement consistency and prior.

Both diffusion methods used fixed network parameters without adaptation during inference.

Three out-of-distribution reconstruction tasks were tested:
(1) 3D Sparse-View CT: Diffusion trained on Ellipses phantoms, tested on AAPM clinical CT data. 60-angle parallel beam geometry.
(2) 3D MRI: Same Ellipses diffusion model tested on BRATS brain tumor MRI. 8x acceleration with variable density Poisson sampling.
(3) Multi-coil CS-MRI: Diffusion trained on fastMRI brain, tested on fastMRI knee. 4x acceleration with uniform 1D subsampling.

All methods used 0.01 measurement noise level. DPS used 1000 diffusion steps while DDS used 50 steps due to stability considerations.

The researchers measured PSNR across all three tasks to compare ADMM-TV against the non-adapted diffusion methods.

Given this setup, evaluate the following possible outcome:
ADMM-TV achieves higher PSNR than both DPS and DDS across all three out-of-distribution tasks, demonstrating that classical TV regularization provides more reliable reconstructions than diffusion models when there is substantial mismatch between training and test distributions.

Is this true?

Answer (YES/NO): NO